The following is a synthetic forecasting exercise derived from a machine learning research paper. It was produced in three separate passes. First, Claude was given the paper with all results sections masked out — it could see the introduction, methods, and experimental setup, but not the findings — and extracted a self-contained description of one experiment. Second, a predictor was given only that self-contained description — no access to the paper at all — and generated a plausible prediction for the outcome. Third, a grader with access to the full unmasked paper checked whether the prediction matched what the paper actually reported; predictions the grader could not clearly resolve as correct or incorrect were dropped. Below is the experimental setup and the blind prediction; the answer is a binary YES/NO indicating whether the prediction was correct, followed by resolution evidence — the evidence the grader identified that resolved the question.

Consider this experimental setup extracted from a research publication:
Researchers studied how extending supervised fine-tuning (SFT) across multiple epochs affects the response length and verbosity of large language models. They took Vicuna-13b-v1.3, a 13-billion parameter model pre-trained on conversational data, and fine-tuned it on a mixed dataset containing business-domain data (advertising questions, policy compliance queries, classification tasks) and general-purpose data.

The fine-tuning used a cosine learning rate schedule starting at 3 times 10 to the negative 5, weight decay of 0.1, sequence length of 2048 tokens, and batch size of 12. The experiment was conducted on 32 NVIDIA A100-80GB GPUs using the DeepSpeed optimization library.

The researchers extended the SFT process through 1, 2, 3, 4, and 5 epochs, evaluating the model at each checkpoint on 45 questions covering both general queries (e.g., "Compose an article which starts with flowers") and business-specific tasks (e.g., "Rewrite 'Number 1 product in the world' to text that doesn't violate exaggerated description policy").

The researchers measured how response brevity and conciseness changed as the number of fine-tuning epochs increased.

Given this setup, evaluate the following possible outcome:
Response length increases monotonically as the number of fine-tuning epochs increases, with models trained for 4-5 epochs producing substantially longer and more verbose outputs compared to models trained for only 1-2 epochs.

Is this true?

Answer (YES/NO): NO